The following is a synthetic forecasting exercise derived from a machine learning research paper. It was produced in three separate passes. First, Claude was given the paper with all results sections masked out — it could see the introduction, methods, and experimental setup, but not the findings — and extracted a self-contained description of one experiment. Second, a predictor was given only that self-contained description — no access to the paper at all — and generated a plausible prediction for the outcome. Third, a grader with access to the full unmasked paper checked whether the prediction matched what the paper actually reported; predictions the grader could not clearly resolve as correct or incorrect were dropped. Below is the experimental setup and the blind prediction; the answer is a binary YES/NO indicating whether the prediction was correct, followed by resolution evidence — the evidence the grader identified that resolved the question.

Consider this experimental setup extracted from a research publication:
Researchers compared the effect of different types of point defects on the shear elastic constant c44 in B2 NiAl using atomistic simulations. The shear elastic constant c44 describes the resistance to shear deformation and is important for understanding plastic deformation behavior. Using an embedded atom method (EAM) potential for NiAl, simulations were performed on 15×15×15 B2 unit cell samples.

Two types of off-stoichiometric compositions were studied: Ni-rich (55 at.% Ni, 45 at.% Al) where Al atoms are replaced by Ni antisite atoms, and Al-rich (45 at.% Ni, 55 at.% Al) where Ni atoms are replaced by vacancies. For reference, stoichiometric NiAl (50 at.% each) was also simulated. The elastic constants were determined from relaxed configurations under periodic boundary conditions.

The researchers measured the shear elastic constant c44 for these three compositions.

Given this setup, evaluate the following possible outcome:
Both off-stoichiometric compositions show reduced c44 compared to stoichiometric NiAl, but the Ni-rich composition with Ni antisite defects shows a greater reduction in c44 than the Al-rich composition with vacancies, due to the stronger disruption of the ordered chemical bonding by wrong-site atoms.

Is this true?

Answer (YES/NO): NO